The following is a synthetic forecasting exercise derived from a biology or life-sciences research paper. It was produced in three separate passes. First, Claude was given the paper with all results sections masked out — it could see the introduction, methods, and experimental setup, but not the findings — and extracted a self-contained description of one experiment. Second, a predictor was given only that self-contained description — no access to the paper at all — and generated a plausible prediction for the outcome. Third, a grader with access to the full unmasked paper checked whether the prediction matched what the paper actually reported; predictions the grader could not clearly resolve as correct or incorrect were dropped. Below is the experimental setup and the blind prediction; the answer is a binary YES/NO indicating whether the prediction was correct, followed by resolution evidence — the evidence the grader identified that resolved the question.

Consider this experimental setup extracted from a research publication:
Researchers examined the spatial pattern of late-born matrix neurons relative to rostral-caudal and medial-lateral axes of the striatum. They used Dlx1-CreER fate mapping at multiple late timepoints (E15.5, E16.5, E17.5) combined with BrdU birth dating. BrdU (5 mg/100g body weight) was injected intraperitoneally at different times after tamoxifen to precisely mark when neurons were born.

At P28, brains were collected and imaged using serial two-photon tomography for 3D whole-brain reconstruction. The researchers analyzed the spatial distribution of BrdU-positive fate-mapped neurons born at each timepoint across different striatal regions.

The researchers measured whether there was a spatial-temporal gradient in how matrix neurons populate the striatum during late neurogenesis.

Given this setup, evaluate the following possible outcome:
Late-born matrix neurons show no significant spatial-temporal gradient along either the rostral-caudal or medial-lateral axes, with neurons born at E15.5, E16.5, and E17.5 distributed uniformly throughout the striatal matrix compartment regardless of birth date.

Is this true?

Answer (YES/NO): NO